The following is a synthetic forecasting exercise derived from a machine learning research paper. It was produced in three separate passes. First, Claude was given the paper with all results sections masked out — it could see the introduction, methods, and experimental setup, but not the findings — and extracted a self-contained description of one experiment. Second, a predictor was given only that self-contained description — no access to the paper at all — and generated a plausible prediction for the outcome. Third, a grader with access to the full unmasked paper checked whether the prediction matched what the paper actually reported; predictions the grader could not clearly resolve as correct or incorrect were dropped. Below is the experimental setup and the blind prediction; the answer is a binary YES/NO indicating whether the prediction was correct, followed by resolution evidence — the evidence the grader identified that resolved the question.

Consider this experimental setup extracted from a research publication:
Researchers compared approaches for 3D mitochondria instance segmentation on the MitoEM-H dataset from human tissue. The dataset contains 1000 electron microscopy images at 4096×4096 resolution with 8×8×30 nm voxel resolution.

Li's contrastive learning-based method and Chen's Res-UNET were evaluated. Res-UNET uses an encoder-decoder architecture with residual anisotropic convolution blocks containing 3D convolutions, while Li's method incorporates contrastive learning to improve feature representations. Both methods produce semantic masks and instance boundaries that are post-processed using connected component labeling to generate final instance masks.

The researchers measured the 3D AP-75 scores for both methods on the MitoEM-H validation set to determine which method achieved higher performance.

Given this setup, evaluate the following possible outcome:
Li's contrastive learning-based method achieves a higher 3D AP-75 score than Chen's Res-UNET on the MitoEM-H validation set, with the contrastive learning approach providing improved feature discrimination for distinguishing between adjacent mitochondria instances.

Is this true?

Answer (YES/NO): NO